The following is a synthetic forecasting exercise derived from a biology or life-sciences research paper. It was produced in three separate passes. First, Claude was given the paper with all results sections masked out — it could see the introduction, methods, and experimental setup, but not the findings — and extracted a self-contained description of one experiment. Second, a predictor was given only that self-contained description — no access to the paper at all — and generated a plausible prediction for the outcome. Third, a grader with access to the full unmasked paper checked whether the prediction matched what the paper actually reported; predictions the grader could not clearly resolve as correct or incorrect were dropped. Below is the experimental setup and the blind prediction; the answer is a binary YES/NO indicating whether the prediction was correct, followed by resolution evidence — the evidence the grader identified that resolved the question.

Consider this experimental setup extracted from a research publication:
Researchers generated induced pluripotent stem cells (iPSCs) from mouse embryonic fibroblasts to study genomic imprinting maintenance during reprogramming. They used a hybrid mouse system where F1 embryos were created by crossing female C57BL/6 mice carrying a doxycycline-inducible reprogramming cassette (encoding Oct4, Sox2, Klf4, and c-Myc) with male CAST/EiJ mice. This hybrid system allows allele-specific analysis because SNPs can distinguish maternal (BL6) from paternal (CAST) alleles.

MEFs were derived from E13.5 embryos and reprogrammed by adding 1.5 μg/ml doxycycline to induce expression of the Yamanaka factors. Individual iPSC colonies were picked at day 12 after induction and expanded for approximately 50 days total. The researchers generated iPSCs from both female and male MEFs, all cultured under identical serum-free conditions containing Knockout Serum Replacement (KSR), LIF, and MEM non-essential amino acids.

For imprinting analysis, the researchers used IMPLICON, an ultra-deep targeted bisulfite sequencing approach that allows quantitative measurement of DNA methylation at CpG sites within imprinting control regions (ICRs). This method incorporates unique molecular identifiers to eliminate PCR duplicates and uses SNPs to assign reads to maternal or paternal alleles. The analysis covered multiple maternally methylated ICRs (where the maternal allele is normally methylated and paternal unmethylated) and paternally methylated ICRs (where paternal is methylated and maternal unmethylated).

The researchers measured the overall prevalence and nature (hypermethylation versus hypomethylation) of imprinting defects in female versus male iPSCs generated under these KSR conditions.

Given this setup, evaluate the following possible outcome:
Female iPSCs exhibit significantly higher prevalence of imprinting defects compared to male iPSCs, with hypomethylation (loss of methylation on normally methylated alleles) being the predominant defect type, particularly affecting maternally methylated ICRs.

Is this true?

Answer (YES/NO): NO